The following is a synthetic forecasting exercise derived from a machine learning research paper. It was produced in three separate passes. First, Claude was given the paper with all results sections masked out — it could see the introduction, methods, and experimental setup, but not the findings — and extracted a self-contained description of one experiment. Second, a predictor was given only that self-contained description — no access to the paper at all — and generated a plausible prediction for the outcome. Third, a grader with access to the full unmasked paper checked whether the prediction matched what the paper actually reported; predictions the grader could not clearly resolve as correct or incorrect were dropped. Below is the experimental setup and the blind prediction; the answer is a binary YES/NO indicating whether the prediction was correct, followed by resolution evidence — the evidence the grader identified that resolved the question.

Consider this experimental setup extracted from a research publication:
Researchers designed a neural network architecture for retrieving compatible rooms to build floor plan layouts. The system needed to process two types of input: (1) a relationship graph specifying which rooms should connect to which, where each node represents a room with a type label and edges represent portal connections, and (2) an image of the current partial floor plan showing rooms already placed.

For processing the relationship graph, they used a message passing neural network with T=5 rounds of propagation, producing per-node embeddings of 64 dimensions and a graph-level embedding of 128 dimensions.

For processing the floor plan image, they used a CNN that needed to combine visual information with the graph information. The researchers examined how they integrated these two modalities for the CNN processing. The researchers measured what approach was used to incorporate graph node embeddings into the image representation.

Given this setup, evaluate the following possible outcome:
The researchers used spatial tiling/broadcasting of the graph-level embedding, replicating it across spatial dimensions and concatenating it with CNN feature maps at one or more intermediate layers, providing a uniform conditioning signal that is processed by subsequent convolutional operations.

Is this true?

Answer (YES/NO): NO